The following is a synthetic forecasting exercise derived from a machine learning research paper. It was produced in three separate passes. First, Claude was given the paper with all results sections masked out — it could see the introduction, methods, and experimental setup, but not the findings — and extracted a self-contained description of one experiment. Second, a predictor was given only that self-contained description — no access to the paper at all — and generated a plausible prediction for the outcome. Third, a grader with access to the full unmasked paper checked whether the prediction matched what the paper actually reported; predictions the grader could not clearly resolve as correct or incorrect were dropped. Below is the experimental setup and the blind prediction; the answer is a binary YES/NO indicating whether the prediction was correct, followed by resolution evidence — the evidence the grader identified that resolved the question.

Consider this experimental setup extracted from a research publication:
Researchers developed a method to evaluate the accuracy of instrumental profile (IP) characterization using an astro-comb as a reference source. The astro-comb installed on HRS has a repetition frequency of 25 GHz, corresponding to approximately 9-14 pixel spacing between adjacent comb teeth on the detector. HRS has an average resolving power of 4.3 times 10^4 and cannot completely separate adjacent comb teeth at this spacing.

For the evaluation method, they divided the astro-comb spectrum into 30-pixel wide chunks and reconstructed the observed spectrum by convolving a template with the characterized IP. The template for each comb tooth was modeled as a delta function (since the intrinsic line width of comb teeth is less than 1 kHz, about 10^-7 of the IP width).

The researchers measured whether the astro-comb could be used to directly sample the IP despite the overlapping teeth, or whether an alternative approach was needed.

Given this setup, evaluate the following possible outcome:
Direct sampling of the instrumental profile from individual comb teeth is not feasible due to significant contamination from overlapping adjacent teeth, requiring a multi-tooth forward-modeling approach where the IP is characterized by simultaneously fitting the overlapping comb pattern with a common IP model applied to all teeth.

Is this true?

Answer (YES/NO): NO